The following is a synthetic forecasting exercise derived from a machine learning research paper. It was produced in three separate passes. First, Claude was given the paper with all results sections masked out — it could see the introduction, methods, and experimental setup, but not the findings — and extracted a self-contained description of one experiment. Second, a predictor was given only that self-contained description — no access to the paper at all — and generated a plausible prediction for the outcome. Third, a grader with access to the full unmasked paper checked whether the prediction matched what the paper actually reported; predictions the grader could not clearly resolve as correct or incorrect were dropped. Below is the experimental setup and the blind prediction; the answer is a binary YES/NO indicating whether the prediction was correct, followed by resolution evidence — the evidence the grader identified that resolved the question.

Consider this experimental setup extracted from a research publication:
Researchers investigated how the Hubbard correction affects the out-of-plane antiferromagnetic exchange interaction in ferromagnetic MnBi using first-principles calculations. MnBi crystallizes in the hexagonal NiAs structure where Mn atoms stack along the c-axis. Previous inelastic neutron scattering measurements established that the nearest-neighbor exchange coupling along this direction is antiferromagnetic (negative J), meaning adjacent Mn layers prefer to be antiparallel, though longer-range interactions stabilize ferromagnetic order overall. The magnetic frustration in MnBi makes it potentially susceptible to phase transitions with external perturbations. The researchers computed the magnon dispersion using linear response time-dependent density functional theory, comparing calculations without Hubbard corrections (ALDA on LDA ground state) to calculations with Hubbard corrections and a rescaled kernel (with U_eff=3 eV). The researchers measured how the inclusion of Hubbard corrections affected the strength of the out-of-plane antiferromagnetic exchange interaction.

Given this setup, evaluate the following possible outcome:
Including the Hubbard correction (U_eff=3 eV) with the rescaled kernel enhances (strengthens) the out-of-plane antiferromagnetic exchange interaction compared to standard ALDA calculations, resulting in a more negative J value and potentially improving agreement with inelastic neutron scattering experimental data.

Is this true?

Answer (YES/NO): YES